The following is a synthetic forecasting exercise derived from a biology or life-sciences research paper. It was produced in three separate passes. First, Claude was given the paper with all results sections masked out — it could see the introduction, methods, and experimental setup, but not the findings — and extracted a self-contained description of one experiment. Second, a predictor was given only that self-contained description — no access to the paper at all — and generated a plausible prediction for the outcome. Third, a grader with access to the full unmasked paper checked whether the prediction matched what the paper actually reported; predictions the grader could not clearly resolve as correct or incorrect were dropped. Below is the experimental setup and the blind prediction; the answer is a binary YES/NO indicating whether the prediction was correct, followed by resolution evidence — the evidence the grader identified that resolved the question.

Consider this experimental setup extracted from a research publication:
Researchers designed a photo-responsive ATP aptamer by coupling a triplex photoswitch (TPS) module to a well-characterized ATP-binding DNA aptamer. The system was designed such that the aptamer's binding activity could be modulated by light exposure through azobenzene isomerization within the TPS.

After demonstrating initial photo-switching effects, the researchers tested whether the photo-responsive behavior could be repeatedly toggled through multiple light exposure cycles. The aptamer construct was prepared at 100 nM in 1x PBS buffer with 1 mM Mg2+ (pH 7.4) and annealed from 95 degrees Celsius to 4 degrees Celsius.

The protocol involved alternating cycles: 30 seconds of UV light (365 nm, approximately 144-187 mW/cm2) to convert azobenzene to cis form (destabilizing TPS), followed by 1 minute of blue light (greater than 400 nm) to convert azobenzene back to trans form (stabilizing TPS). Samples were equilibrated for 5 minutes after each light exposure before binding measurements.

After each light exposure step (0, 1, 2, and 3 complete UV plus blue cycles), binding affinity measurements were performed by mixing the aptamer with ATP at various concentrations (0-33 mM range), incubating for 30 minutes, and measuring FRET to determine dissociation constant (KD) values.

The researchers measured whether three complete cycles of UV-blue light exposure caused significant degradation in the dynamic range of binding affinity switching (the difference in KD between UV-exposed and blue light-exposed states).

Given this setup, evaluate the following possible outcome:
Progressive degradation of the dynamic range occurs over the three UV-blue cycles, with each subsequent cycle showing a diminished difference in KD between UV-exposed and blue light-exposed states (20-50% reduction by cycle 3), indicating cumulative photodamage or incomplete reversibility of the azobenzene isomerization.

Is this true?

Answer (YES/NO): NO